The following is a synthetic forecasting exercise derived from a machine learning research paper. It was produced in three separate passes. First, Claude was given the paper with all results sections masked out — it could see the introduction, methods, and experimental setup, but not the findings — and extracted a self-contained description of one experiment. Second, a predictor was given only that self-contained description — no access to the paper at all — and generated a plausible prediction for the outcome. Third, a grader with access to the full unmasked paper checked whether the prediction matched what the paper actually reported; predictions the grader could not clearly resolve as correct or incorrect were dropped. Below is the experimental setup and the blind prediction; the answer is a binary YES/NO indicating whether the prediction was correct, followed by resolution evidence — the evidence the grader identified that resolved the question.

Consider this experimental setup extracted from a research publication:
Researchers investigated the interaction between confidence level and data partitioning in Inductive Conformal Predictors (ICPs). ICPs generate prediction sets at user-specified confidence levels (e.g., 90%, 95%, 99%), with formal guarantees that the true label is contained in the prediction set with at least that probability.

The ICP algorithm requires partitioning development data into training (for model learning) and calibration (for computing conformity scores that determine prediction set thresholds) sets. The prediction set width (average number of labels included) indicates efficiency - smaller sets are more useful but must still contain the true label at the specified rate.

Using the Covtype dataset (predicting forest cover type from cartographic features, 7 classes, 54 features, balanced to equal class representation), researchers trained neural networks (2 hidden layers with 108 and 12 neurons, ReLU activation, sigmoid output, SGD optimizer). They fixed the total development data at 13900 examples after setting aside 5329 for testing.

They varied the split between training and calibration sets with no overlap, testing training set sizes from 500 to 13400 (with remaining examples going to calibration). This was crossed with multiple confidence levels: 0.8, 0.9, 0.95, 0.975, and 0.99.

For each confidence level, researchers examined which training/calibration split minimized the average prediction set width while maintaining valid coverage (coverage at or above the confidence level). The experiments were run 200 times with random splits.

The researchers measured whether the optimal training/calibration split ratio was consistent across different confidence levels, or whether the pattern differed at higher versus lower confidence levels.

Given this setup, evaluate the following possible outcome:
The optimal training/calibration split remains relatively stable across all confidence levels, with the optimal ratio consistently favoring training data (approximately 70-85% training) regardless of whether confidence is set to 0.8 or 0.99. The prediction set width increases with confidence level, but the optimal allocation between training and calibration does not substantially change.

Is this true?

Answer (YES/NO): NO